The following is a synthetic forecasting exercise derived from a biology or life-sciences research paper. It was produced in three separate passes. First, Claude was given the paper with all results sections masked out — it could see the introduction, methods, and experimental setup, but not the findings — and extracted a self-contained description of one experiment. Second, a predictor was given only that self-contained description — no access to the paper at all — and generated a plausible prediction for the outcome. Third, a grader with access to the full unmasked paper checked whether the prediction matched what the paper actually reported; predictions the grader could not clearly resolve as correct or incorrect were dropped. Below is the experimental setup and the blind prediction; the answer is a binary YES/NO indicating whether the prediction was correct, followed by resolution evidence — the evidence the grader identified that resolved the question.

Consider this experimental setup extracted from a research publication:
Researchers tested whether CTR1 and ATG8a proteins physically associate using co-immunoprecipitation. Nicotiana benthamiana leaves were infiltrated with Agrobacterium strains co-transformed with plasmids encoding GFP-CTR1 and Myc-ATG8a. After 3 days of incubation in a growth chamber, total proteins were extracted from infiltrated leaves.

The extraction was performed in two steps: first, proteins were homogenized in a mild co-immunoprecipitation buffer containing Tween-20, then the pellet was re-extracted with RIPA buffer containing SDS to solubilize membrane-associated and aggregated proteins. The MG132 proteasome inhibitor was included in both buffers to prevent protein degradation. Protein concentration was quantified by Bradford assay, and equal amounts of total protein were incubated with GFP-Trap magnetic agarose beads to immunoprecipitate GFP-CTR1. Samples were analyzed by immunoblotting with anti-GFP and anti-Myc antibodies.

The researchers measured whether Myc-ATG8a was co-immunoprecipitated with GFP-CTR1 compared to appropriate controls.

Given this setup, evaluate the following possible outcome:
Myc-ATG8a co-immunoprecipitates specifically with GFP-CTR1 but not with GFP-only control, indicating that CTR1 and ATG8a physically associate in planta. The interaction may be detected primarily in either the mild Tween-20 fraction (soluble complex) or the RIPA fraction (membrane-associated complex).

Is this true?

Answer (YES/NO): NO